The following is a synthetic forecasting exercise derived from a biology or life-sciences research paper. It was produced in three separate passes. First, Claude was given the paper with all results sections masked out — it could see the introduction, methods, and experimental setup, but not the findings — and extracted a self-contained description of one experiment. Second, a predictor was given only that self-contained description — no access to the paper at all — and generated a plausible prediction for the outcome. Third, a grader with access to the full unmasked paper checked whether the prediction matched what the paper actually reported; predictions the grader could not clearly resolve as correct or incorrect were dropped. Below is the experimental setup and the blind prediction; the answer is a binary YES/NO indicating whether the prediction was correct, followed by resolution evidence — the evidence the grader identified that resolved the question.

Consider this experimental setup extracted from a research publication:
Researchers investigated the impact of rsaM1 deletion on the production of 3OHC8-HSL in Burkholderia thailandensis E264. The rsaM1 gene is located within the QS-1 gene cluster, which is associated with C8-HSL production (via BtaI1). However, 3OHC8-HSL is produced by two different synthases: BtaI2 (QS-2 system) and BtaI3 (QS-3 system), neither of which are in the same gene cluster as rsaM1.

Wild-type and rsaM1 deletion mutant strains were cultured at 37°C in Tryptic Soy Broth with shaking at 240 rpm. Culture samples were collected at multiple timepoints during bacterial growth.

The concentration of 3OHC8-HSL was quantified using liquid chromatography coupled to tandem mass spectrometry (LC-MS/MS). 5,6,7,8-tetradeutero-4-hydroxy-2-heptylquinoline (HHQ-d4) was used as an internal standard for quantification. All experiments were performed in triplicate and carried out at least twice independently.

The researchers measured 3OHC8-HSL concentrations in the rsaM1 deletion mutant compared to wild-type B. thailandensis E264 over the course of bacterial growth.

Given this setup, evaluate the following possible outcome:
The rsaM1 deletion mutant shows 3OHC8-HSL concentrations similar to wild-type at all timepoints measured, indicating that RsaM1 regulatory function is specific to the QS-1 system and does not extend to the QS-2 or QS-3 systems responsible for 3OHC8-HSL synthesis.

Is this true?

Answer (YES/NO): NO